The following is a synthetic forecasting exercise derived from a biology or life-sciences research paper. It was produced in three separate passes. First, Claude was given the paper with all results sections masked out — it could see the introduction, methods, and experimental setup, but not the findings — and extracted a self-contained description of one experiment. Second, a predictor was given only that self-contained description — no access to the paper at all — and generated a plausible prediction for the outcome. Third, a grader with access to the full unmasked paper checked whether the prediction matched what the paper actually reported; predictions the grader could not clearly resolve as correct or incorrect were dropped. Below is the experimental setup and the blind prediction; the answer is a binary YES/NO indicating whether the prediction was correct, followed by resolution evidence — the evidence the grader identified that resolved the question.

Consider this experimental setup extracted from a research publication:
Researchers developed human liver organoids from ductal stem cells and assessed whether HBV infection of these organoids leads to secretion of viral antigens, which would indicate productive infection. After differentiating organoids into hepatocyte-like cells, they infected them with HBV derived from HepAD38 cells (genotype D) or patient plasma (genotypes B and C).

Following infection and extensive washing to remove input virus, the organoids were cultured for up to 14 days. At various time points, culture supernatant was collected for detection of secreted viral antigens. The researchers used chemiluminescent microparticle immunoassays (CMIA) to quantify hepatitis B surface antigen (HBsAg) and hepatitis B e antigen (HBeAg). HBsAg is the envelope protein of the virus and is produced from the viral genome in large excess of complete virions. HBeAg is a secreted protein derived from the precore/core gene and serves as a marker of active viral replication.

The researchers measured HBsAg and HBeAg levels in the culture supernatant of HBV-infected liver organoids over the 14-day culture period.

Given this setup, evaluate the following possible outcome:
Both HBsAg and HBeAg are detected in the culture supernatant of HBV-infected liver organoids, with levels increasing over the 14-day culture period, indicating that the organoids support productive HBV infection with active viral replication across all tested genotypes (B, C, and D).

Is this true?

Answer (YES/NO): YES